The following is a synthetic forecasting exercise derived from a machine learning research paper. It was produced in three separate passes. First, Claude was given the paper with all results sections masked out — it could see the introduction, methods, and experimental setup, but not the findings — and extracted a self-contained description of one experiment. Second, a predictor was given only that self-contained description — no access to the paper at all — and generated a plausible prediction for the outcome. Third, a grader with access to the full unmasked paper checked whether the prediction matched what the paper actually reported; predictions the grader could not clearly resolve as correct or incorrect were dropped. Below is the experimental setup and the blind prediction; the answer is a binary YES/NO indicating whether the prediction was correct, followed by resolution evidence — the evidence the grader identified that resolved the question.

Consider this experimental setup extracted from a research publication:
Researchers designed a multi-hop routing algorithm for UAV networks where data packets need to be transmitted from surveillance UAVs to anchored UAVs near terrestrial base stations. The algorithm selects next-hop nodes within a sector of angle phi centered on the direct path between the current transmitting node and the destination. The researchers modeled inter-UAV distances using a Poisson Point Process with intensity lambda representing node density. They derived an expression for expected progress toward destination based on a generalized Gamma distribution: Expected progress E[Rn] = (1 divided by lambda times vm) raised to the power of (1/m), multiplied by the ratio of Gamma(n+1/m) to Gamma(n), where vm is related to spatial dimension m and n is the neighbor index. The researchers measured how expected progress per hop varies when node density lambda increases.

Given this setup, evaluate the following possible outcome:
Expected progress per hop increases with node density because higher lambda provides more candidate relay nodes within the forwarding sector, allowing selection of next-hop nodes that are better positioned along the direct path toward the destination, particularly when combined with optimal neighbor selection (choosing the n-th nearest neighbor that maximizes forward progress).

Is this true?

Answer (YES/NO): NO